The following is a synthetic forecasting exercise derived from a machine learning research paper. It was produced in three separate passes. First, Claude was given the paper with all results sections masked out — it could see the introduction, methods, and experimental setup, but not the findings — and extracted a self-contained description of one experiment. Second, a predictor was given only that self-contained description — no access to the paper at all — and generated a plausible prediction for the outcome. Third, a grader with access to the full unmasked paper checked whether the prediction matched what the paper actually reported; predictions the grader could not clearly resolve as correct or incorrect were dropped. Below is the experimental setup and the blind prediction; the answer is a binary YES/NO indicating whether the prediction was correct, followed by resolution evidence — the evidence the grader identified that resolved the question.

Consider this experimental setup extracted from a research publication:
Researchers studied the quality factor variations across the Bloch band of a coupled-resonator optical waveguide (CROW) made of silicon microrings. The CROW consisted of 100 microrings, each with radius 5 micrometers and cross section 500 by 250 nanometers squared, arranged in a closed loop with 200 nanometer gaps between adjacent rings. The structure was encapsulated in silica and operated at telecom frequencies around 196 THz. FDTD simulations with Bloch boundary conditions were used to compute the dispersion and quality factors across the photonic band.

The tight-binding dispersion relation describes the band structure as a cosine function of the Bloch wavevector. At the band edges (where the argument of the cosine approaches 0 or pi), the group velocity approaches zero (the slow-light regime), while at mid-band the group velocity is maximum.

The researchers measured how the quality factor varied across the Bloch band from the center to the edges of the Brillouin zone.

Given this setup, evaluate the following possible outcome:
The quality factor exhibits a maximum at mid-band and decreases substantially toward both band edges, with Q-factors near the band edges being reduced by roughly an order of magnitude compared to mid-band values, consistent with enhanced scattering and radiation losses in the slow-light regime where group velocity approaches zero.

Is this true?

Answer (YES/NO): NO